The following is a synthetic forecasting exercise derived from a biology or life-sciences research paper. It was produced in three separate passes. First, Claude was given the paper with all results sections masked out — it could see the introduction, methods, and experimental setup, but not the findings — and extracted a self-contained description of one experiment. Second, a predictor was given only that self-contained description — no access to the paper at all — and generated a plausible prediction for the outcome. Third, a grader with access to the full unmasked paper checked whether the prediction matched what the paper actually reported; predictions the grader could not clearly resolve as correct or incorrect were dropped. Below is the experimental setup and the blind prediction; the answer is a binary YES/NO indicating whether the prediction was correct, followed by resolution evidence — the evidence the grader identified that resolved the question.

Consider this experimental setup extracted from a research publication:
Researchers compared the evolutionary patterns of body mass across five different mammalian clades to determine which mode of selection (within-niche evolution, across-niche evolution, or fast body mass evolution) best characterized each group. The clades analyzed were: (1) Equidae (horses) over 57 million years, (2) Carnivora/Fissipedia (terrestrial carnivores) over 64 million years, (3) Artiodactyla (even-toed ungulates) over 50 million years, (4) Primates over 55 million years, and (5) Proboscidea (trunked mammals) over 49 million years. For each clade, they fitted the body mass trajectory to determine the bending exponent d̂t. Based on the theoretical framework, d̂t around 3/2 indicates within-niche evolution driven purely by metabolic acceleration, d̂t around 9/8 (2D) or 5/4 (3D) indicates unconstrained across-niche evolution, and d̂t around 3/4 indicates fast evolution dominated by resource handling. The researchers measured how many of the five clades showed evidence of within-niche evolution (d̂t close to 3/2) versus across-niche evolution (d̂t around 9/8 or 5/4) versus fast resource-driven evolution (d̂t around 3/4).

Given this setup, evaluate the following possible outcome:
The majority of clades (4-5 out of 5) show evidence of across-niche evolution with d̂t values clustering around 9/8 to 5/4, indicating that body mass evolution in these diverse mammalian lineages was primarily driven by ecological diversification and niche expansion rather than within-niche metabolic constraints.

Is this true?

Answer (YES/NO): NO